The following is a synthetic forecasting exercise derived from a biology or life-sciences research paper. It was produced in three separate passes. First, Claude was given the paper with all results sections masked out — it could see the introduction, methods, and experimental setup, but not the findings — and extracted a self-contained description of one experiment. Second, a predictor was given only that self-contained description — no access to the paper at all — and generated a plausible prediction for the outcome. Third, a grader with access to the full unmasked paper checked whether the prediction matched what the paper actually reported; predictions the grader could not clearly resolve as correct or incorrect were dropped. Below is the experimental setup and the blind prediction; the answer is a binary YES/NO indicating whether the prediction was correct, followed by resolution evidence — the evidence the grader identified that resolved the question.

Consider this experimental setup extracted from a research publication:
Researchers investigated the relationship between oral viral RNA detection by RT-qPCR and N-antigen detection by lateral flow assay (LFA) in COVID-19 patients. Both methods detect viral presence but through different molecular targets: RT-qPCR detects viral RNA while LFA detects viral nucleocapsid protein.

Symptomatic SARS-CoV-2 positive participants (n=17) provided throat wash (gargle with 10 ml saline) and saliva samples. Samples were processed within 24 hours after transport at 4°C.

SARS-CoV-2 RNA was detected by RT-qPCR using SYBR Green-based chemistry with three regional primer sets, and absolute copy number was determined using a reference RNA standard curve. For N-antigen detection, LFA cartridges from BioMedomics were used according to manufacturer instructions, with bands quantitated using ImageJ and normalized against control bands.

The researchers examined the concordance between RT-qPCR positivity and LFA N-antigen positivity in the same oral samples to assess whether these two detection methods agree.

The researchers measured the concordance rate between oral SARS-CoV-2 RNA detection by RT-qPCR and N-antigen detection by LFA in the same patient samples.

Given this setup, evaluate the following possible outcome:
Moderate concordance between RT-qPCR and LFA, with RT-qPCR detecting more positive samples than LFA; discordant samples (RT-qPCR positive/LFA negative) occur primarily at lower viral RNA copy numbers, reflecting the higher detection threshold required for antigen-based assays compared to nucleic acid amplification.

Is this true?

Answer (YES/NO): NO